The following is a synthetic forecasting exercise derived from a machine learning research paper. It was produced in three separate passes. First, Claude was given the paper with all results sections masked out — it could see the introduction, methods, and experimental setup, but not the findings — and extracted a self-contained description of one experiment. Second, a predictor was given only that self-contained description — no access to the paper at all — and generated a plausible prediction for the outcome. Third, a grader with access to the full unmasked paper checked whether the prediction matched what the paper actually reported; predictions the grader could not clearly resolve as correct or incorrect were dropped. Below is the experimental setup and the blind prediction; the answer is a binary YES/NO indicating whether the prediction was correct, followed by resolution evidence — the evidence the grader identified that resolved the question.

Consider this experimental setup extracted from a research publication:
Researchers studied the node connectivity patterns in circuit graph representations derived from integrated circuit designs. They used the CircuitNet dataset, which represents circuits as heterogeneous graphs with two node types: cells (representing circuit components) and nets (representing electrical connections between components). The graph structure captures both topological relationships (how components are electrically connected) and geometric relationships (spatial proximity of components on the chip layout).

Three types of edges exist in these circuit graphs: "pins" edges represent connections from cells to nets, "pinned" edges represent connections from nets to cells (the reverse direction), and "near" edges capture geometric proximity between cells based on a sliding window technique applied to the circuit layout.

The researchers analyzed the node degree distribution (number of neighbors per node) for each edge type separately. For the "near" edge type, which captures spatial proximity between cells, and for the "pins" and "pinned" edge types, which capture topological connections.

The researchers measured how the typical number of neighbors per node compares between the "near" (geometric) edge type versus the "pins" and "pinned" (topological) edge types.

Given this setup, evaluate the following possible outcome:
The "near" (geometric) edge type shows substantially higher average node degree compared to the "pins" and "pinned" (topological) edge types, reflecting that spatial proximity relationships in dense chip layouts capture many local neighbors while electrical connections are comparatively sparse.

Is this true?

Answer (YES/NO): YES